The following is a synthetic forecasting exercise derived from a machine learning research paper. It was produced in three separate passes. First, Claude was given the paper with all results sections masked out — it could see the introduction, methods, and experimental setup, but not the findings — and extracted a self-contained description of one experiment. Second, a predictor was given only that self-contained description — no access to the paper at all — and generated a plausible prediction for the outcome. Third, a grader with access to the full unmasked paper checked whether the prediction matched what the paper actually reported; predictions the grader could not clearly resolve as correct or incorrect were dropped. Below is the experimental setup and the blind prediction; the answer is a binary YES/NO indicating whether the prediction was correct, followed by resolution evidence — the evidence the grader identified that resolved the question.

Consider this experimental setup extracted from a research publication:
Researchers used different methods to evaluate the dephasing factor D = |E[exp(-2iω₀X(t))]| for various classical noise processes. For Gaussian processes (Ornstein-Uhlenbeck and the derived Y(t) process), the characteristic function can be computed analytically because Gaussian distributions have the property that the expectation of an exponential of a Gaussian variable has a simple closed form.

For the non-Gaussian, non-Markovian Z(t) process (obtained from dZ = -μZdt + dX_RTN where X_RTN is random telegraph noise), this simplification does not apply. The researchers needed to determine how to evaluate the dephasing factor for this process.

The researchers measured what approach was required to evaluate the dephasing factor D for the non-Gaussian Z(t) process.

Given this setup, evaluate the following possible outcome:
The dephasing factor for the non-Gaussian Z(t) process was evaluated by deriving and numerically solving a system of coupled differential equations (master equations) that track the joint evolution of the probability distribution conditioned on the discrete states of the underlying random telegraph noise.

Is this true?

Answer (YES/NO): NO